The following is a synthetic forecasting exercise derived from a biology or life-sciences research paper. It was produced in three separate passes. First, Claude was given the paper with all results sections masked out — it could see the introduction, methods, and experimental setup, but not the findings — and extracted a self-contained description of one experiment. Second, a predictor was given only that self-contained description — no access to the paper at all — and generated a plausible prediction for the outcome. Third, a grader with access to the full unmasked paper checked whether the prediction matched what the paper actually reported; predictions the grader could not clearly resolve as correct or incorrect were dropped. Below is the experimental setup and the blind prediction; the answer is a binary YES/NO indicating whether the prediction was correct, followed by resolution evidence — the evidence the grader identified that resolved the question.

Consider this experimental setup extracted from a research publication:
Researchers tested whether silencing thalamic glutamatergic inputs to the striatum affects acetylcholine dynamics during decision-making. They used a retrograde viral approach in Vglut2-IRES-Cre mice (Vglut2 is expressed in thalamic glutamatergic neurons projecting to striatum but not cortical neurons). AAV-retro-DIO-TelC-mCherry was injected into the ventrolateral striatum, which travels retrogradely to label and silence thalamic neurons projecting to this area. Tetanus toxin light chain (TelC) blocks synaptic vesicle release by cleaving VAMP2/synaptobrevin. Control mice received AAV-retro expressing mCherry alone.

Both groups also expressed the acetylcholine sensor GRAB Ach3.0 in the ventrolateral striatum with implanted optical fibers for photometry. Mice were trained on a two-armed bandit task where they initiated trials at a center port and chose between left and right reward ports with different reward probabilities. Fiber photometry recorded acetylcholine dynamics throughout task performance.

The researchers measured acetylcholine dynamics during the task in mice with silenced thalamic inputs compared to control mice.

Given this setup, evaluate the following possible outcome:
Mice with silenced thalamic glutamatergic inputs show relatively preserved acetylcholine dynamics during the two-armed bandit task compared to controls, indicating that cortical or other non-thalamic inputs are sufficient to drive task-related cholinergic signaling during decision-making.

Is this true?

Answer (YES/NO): NO